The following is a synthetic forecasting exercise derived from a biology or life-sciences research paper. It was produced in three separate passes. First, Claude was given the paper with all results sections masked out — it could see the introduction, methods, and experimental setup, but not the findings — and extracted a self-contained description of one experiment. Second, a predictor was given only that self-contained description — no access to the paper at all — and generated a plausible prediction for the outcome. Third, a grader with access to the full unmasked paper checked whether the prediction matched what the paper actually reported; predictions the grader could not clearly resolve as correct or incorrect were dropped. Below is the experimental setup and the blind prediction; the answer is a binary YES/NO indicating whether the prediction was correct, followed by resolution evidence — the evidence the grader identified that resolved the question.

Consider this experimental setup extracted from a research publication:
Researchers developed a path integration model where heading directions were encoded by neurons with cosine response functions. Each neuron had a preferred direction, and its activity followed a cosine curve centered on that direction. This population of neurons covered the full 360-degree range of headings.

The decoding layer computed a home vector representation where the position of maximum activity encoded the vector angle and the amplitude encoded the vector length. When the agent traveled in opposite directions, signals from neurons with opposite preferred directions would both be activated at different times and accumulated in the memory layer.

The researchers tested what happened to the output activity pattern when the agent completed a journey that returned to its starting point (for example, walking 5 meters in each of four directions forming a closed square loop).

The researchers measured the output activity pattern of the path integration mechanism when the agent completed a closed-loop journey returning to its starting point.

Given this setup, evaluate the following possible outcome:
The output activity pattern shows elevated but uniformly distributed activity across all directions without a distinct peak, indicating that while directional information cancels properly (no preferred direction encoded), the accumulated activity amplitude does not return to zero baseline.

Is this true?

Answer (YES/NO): NO